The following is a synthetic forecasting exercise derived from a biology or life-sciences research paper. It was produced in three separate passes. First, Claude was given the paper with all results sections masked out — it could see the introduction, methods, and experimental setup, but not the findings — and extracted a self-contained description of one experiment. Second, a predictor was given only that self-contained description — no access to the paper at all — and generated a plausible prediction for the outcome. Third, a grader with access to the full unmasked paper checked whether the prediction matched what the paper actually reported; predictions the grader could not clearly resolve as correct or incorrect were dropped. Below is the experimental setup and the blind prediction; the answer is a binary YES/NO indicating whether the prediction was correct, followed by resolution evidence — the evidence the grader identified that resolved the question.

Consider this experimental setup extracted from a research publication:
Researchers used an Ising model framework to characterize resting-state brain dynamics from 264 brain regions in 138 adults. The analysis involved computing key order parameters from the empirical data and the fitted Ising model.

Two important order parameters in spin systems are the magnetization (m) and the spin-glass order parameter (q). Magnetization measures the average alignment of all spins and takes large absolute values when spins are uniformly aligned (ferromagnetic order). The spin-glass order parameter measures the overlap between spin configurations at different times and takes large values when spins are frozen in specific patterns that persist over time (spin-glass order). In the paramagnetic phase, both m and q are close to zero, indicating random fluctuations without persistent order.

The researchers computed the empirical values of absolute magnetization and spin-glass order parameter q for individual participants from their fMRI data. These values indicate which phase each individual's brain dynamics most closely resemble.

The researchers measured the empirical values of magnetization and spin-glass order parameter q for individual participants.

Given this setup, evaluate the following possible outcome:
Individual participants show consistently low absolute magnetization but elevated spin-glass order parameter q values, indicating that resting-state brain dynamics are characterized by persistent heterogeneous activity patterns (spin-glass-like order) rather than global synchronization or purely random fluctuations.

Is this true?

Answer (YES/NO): NO